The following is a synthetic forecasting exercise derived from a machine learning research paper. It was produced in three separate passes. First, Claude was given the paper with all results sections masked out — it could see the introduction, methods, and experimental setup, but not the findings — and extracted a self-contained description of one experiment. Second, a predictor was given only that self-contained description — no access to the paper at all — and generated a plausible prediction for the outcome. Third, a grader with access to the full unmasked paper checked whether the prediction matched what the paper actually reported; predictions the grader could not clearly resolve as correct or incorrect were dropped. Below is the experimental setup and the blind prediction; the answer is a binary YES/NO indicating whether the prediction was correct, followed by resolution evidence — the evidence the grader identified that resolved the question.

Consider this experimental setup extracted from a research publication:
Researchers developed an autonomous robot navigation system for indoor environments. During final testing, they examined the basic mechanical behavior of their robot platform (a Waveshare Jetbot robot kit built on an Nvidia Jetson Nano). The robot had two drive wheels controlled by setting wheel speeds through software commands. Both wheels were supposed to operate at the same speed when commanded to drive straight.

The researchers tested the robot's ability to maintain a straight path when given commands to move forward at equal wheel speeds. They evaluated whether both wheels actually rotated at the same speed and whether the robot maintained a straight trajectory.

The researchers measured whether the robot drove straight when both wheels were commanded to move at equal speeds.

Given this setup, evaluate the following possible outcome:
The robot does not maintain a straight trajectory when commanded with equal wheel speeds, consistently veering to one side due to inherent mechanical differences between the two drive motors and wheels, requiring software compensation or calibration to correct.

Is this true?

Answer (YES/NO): YES